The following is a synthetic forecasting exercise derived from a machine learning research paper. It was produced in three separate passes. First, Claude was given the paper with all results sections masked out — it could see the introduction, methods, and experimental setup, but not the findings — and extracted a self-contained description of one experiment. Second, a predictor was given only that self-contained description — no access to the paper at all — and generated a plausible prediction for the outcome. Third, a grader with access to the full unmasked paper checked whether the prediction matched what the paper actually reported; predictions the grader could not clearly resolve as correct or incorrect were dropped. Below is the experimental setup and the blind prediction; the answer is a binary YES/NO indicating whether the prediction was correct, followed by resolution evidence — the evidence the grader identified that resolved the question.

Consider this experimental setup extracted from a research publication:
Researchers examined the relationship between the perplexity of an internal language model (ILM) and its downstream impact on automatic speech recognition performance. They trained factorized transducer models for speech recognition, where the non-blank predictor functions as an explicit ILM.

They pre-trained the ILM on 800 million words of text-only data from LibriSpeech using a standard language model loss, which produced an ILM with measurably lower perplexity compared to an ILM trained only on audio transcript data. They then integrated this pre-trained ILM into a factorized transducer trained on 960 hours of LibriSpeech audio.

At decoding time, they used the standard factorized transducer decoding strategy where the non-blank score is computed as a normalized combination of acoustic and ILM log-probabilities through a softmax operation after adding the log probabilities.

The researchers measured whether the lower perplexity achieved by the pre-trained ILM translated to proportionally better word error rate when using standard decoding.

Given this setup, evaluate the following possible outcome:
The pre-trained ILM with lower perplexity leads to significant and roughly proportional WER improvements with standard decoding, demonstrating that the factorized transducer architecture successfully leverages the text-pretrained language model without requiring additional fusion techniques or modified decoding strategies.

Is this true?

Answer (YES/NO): NO